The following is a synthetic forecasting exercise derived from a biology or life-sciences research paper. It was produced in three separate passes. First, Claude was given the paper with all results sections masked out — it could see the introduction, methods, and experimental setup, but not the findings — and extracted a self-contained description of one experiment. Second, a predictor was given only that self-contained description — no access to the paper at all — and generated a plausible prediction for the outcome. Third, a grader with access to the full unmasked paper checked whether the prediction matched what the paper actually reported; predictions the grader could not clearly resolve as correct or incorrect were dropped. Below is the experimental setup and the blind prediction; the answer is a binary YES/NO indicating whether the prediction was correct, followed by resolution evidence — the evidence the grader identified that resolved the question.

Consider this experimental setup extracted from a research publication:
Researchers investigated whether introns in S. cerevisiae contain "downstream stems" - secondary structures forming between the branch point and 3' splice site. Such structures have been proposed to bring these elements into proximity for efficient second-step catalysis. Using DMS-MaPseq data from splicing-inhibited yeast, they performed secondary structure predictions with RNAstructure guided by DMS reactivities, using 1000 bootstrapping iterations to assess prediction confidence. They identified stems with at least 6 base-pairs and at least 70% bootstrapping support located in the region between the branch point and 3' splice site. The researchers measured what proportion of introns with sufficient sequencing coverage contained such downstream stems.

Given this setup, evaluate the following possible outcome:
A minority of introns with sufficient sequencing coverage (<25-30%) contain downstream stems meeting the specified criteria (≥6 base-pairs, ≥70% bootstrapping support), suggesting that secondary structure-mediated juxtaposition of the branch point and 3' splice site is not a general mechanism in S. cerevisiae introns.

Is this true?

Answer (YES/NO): YES